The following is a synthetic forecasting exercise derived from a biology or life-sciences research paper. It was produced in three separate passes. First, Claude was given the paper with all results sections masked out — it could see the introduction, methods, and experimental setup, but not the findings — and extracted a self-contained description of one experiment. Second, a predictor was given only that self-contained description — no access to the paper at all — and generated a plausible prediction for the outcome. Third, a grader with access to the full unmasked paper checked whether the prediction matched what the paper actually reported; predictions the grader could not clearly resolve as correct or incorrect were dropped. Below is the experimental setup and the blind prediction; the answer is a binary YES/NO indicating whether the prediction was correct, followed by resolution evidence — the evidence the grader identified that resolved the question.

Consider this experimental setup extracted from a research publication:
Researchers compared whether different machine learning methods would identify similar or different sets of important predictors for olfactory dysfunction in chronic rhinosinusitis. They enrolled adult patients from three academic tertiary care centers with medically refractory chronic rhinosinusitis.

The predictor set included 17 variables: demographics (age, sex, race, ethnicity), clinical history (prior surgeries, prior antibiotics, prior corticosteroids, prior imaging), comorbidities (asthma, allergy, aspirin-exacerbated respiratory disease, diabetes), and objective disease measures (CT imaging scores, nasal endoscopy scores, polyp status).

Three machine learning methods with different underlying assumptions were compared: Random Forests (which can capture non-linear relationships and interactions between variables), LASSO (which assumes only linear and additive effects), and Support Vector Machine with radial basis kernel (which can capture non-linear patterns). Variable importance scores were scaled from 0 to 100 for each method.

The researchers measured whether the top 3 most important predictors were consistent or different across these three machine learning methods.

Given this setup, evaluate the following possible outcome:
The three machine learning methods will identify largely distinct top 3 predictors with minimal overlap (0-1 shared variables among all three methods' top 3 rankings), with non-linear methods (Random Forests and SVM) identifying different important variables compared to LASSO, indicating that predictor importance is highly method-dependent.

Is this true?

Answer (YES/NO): NO